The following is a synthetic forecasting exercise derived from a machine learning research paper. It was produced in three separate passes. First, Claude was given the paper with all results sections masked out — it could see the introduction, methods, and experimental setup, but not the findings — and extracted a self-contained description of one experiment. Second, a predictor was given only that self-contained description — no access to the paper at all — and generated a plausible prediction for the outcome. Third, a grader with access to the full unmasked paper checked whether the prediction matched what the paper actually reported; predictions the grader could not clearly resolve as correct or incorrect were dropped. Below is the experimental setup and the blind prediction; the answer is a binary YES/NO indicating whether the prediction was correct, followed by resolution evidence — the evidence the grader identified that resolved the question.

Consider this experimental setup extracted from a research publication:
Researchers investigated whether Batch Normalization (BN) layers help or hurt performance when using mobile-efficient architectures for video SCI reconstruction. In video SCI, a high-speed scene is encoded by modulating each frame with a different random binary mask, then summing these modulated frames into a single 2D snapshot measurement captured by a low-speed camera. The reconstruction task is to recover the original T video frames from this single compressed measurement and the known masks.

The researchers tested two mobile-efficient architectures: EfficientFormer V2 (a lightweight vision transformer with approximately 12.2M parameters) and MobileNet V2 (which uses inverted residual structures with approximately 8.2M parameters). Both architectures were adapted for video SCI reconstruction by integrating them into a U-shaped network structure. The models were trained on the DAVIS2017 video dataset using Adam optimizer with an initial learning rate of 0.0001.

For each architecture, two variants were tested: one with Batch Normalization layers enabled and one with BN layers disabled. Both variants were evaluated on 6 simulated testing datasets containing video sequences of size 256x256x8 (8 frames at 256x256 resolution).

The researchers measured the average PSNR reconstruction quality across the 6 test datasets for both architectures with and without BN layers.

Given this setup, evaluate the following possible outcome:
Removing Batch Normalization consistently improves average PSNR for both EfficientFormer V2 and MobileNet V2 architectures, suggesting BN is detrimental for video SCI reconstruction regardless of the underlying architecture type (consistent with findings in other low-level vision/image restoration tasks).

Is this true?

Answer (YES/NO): YES